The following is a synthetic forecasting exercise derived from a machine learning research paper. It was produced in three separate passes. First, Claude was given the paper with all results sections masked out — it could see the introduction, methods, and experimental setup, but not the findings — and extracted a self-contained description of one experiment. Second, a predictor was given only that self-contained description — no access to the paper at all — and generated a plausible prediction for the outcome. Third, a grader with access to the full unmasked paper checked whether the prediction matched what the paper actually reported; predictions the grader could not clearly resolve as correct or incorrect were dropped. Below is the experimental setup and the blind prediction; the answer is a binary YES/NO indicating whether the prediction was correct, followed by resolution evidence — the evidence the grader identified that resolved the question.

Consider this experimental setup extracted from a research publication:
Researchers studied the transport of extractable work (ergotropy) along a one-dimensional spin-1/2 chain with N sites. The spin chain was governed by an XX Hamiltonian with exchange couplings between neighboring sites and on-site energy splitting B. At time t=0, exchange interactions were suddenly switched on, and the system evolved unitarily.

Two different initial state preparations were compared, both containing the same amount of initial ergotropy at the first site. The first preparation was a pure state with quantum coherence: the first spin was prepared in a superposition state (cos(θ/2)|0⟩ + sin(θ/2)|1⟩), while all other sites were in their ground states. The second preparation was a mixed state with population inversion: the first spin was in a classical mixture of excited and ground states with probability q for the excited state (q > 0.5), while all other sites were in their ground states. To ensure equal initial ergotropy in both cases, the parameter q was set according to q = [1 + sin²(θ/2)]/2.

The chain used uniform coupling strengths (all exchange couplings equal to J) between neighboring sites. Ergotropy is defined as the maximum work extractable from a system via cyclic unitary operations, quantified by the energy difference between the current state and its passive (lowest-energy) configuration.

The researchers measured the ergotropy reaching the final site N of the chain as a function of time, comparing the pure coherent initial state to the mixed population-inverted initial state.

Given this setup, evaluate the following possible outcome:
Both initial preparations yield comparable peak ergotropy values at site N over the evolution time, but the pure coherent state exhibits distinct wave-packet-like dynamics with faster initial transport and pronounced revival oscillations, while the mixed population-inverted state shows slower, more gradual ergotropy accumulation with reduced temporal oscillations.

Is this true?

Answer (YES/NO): NO